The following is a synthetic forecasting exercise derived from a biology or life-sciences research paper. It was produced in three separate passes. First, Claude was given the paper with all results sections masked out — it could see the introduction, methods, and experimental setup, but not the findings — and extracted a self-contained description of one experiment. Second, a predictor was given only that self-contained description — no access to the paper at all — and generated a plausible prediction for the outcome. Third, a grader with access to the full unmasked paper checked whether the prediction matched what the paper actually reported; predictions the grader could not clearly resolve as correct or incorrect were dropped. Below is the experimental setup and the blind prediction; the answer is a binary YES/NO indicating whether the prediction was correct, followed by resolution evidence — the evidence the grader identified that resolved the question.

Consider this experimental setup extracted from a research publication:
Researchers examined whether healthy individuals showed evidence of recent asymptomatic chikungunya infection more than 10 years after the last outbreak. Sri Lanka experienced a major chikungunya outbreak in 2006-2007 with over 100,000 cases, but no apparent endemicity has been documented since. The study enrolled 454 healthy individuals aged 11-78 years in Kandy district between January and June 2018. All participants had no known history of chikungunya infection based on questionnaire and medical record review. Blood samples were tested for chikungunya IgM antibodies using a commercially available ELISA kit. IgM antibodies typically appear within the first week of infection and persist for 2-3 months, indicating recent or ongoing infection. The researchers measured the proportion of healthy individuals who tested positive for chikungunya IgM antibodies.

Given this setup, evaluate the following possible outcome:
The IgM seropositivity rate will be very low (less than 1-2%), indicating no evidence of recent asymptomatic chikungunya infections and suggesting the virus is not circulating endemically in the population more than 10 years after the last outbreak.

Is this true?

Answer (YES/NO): NO